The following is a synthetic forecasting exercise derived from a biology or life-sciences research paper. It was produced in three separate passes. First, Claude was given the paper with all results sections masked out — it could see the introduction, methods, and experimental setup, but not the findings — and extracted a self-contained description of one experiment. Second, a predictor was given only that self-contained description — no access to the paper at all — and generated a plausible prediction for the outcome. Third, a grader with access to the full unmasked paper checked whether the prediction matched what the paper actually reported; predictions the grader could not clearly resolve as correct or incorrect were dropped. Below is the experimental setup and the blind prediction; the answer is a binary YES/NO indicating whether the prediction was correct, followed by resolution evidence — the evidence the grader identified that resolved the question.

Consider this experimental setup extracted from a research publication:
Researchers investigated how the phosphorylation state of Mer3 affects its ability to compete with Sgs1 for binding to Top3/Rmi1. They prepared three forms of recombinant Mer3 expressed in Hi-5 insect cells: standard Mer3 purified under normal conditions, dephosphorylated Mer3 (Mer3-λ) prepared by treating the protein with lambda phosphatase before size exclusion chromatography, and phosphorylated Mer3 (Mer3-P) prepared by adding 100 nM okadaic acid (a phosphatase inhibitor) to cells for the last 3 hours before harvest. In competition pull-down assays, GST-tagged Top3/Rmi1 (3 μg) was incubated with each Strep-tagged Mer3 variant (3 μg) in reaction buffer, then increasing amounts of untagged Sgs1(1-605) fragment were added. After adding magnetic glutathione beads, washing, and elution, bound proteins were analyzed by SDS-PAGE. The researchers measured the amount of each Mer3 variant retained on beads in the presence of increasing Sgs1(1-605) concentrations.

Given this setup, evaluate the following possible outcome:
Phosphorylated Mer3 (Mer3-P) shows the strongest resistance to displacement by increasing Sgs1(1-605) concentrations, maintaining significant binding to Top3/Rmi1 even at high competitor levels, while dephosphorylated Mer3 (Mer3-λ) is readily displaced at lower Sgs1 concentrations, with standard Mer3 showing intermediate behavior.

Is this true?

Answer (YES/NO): NO